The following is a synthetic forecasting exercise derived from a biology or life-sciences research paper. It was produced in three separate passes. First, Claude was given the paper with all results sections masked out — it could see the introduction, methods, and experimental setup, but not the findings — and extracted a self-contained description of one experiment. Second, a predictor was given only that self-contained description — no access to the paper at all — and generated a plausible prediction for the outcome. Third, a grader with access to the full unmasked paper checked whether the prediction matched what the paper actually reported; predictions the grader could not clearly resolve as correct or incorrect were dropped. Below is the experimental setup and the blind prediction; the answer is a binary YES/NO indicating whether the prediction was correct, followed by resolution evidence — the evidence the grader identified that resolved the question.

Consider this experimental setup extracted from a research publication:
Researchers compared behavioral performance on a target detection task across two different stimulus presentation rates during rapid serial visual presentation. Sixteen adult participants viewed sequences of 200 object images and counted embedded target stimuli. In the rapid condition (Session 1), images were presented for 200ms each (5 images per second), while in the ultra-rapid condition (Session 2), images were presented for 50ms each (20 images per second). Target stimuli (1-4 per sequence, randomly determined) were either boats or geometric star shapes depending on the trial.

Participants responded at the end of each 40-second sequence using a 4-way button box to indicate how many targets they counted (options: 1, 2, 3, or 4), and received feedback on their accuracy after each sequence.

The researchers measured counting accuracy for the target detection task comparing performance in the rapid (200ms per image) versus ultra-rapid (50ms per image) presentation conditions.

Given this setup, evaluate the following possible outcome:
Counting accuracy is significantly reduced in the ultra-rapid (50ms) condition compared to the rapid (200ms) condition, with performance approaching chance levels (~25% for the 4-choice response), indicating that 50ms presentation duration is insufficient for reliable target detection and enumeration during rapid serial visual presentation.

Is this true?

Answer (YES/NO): NO